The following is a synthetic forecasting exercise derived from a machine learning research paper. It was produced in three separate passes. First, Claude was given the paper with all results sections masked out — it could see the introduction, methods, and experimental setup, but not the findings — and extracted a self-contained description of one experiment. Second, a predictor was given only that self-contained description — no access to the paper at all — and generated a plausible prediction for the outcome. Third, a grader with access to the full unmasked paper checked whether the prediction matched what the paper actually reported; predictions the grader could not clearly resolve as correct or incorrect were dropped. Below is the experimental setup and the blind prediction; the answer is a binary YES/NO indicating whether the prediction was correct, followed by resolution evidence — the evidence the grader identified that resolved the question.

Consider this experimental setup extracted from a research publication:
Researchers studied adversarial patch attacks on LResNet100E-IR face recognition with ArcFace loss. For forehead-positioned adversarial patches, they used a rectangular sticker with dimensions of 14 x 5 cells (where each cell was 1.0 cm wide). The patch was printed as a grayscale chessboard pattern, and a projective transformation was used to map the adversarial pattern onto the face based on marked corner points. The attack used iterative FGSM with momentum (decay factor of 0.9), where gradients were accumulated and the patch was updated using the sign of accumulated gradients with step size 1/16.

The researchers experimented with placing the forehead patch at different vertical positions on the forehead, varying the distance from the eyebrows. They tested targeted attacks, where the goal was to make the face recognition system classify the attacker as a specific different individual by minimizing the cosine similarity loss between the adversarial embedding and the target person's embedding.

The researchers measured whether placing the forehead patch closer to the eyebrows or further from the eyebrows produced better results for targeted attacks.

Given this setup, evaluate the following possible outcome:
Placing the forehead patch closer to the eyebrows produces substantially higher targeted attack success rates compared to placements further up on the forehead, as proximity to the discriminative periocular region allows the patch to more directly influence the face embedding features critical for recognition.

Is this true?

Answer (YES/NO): YES